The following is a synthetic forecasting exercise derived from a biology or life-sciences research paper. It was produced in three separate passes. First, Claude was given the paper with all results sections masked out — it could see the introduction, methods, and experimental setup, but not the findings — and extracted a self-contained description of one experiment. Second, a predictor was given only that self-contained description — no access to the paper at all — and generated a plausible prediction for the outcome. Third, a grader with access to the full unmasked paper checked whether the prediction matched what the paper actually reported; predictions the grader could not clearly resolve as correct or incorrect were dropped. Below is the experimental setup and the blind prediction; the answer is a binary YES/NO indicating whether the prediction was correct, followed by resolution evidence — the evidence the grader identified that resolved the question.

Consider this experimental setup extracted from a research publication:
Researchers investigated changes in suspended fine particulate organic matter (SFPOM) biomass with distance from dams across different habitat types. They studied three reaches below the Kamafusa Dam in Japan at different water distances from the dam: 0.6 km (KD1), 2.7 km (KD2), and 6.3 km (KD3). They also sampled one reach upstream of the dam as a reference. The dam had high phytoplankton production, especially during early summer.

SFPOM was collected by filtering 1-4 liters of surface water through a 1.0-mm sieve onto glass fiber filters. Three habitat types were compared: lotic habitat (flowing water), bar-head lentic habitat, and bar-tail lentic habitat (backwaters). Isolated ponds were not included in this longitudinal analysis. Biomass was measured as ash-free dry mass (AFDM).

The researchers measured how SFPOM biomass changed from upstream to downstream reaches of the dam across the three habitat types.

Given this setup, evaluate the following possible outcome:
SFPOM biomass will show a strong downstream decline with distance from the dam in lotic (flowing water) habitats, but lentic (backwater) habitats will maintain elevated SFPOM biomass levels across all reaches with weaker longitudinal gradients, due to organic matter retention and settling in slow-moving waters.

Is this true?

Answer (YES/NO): NO